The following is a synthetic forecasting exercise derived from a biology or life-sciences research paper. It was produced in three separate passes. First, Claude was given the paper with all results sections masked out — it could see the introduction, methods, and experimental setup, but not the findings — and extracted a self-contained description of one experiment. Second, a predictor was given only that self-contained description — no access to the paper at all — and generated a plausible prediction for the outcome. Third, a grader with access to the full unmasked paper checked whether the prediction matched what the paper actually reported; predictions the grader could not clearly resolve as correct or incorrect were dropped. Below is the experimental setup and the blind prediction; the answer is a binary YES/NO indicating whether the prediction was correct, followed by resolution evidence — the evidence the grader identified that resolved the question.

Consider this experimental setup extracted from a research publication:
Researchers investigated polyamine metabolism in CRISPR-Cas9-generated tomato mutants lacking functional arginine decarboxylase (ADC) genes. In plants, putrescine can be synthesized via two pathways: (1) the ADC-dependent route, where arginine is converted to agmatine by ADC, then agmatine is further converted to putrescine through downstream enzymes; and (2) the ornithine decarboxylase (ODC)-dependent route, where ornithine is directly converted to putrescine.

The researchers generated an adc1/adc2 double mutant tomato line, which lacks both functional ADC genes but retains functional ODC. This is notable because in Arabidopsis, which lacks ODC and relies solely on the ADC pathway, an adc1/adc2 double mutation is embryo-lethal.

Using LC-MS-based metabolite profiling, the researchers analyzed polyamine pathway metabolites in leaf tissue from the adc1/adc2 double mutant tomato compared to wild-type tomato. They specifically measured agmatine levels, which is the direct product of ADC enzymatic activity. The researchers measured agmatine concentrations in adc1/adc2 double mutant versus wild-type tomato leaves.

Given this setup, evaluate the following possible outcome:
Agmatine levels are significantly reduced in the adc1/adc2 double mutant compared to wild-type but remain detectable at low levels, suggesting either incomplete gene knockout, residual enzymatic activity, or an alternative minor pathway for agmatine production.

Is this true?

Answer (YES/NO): NO